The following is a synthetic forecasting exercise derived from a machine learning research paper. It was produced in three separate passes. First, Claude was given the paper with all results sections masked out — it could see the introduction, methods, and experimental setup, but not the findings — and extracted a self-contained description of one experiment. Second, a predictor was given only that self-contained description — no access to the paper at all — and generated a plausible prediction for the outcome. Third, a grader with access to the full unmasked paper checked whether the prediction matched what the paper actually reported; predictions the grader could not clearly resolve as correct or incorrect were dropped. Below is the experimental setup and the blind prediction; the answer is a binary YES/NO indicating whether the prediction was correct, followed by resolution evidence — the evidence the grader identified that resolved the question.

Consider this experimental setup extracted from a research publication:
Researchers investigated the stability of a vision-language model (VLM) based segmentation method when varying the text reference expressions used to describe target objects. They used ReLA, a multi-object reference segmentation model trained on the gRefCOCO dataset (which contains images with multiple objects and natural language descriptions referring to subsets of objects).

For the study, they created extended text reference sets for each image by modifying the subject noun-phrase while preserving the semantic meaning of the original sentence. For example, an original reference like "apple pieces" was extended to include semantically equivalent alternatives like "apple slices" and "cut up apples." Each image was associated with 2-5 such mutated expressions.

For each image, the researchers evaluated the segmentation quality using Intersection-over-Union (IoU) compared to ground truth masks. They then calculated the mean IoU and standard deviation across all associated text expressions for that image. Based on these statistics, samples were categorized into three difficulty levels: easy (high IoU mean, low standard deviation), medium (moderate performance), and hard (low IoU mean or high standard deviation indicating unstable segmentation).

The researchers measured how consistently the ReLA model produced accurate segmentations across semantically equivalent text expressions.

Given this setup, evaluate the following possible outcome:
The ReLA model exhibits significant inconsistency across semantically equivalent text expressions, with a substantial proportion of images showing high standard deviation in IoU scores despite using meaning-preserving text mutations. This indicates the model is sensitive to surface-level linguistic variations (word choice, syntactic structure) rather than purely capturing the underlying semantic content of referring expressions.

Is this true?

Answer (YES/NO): YES